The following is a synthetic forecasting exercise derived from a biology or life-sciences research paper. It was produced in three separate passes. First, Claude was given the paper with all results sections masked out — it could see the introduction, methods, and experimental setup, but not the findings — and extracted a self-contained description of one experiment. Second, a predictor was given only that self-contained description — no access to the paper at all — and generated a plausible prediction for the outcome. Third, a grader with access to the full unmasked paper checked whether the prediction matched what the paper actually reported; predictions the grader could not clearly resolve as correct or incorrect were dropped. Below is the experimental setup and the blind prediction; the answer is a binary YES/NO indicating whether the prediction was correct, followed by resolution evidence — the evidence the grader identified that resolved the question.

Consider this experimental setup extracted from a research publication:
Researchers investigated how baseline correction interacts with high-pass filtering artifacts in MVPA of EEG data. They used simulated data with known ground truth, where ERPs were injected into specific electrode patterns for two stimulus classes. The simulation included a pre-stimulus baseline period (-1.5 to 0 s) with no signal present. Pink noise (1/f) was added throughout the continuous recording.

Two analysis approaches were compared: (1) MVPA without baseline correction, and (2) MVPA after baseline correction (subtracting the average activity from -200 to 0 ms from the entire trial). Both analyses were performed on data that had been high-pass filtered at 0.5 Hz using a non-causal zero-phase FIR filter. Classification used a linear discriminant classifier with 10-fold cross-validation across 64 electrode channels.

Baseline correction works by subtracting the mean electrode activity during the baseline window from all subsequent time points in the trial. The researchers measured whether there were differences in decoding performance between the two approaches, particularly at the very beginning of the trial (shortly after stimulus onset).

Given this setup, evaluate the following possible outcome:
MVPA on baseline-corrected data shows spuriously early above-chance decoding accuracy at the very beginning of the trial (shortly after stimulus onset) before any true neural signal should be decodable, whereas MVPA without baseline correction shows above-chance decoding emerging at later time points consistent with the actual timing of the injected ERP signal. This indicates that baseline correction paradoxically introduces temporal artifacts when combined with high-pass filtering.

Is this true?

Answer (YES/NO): NO